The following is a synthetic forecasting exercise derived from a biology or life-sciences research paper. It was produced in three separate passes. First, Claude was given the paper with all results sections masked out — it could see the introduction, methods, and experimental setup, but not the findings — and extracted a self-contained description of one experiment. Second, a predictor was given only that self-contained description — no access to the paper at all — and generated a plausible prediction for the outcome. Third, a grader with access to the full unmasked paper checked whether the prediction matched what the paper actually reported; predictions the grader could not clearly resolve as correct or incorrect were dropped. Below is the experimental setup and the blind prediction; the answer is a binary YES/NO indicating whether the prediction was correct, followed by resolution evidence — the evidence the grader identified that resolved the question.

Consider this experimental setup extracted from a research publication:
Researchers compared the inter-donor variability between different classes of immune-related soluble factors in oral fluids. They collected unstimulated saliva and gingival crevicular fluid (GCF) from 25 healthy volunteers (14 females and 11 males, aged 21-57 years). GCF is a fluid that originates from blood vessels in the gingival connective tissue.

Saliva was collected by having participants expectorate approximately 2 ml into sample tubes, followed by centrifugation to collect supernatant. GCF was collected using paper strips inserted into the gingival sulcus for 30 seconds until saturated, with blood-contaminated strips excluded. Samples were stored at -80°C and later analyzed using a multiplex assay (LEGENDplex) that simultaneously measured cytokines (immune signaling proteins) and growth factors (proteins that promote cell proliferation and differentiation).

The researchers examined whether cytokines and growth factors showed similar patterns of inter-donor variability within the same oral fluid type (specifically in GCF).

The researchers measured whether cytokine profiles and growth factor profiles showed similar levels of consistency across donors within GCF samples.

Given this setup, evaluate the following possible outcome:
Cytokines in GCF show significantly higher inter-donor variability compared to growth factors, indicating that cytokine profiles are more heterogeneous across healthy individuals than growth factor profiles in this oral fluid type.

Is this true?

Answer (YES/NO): NO